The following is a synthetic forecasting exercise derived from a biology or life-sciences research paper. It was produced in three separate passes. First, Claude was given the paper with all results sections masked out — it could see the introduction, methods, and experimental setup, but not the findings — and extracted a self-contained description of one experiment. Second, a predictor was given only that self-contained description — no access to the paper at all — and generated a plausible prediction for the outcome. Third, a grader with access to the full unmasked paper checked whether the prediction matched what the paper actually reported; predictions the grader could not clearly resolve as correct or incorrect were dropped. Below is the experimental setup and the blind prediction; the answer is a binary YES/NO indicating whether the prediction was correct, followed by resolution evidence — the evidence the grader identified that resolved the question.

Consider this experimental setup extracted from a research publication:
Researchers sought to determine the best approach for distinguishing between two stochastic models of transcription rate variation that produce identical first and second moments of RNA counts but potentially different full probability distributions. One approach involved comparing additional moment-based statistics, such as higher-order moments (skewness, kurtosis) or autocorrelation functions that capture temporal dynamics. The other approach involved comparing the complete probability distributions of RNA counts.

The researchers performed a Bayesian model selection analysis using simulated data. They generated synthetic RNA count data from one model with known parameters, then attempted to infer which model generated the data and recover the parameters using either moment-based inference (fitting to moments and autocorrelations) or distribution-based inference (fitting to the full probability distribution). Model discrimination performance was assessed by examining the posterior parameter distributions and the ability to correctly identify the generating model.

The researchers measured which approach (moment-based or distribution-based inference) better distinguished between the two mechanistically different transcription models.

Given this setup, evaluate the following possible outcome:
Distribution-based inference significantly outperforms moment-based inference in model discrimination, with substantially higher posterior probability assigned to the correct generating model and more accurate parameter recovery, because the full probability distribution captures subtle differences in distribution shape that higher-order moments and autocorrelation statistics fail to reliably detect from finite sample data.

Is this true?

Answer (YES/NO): YES